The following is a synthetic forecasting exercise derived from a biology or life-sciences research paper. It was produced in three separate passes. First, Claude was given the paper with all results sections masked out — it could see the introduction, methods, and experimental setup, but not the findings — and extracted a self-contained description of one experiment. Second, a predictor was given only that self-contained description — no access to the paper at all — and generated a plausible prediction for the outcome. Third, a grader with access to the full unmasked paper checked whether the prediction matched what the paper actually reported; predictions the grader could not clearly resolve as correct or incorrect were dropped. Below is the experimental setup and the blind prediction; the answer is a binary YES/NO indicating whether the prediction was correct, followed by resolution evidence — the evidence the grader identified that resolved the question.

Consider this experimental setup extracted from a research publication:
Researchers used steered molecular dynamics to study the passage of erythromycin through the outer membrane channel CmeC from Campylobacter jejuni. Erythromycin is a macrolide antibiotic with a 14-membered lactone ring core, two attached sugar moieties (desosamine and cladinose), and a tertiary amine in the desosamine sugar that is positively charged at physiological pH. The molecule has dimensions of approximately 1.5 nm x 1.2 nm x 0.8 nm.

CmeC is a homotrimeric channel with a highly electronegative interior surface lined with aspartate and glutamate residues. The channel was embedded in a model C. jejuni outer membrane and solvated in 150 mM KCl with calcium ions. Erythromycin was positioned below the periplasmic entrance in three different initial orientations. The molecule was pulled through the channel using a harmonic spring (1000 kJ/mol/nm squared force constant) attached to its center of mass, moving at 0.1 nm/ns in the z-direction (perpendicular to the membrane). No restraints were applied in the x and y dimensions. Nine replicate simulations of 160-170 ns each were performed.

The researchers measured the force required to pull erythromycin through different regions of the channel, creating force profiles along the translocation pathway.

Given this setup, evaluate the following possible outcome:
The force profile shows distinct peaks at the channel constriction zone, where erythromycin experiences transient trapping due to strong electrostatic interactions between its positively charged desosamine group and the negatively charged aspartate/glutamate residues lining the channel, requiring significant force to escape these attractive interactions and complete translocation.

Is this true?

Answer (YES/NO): NO